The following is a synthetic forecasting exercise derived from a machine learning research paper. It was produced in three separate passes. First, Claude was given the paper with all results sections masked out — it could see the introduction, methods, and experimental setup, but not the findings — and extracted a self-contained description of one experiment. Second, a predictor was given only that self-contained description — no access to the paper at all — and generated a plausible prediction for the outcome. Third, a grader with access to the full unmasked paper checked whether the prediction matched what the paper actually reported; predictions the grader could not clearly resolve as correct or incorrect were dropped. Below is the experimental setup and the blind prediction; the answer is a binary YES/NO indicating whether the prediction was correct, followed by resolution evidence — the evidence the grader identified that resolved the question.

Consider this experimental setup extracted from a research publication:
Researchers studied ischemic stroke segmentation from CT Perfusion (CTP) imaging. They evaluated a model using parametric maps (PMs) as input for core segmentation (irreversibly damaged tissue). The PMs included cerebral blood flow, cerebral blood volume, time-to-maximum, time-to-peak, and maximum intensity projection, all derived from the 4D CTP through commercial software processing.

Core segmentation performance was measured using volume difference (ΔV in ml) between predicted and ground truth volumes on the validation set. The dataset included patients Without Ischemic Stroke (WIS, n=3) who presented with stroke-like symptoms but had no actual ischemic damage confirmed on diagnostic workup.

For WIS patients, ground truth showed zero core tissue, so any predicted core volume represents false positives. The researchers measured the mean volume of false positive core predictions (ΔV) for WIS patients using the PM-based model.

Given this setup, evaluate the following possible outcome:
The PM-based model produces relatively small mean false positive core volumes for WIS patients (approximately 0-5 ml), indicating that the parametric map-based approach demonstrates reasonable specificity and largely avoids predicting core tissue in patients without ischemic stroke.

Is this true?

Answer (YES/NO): YES